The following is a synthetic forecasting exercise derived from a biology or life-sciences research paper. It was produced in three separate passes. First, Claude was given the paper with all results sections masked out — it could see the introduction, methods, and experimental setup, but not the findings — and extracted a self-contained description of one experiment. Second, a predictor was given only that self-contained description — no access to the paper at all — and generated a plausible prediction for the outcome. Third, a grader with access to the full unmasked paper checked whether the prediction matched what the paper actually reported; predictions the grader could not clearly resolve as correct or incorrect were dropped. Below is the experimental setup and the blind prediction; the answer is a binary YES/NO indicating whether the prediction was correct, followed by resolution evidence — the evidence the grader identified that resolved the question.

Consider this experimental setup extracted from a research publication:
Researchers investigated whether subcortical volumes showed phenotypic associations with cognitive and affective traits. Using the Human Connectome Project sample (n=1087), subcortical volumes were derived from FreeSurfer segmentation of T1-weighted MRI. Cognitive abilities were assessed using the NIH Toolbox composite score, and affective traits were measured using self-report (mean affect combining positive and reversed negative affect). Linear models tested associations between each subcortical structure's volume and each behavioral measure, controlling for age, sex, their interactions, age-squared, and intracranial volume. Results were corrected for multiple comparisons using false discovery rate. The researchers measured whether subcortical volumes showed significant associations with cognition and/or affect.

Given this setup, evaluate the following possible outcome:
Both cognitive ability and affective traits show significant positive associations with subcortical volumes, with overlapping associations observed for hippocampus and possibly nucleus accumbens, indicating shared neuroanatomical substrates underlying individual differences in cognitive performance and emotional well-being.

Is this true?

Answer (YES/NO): NO